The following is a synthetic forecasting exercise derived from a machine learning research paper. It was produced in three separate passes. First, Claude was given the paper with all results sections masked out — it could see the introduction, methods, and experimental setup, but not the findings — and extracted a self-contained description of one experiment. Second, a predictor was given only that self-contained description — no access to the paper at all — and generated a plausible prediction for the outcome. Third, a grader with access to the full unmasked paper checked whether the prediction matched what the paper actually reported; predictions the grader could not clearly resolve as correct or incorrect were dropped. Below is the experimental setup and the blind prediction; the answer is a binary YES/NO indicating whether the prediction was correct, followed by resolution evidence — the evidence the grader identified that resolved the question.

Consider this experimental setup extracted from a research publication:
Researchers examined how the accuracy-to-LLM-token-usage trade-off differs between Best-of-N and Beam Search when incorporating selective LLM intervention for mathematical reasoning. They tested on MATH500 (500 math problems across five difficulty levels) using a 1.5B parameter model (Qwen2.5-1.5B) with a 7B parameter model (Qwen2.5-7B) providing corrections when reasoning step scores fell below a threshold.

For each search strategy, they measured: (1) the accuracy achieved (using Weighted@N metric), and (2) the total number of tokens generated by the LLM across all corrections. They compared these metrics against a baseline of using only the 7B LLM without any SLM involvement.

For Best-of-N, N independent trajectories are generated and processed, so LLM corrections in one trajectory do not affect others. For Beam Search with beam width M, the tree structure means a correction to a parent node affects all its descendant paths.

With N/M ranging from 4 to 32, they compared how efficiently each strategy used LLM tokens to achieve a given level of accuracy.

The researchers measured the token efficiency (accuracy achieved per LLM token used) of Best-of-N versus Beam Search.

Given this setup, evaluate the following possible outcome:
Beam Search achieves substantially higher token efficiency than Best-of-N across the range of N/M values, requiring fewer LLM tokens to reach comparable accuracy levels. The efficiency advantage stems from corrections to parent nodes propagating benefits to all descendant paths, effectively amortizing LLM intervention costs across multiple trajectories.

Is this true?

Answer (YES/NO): YES